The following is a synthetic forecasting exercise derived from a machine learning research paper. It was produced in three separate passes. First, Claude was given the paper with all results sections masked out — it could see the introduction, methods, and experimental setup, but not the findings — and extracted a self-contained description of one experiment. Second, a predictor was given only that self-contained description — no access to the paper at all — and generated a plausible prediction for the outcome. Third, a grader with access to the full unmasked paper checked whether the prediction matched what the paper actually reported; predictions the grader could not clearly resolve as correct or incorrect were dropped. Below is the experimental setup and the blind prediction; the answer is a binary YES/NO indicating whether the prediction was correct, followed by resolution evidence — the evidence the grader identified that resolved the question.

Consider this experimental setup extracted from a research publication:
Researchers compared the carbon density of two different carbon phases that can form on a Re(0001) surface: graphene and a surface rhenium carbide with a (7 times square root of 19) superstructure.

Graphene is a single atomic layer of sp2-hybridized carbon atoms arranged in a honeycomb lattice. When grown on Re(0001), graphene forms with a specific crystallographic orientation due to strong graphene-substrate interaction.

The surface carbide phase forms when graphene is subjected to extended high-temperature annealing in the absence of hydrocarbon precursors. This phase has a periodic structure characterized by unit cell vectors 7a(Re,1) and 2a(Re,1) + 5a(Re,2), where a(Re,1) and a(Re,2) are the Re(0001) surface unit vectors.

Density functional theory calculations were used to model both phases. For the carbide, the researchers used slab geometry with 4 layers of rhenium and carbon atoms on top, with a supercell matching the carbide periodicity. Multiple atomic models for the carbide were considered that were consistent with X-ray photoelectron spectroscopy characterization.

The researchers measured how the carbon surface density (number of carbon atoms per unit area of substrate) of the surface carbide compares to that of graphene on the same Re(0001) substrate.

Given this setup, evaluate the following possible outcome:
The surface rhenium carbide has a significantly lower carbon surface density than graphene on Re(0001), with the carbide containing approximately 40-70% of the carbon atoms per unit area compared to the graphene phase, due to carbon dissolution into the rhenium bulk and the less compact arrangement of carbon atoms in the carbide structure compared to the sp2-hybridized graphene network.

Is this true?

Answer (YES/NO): NO